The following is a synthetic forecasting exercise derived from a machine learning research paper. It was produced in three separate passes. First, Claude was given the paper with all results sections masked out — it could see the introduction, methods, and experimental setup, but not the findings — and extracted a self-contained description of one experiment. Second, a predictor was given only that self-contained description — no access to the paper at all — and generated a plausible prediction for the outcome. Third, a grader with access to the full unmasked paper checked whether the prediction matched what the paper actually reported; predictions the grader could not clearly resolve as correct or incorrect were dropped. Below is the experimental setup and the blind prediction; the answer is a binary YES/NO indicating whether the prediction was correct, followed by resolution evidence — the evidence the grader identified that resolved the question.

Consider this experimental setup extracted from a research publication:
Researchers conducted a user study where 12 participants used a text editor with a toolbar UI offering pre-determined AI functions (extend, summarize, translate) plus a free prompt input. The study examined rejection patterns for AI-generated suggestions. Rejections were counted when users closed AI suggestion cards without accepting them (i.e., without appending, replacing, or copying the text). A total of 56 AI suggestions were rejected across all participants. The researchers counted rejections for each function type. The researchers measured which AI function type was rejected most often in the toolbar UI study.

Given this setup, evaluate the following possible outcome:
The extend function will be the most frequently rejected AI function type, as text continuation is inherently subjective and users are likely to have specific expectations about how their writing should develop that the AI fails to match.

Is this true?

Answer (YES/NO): NO